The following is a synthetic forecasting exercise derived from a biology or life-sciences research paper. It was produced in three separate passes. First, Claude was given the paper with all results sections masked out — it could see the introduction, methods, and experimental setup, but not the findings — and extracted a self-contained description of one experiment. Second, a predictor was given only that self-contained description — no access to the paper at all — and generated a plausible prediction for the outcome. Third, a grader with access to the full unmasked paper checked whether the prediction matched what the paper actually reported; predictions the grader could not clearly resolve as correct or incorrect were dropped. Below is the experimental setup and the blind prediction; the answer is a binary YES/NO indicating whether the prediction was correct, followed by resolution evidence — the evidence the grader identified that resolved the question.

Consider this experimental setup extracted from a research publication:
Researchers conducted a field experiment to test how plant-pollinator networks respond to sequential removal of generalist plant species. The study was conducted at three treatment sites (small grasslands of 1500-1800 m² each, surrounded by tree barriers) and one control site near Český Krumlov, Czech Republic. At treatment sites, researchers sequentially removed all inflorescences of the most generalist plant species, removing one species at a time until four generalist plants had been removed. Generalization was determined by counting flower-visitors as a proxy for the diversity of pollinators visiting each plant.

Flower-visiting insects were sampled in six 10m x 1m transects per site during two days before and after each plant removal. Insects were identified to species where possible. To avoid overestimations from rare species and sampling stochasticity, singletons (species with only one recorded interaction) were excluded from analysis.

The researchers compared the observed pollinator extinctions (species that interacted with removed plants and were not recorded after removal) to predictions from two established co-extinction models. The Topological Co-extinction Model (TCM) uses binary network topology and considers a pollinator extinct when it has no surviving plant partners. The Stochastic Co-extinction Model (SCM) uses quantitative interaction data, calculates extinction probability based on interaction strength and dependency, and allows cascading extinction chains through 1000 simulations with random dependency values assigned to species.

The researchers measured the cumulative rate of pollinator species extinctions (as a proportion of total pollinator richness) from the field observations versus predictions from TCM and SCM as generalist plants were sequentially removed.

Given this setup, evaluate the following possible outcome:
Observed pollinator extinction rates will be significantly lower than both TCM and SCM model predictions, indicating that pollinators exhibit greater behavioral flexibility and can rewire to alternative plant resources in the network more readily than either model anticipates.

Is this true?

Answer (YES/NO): NO